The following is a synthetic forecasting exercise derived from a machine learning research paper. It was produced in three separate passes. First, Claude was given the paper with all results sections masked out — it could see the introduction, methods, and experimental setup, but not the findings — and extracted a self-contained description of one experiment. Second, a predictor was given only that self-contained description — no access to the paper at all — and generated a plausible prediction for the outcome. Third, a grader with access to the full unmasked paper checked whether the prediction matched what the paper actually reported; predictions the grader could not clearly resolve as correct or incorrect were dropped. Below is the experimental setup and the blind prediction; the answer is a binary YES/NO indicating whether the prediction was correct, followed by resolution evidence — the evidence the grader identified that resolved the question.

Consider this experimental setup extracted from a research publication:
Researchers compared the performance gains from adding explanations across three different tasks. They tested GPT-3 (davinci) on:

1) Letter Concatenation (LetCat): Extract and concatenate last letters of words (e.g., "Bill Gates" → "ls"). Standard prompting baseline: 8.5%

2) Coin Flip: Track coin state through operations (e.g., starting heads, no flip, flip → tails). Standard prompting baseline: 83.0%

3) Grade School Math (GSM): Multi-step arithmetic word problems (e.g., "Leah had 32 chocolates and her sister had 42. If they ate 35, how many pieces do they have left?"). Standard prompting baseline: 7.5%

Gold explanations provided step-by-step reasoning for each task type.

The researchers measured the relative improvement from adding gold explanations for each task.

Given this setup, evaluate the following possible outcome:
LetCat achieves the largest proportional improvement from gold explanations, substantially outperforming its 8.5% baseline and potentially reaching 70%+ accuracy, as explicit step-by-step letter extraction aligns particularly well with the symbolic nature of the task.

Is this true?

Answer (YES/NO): NO